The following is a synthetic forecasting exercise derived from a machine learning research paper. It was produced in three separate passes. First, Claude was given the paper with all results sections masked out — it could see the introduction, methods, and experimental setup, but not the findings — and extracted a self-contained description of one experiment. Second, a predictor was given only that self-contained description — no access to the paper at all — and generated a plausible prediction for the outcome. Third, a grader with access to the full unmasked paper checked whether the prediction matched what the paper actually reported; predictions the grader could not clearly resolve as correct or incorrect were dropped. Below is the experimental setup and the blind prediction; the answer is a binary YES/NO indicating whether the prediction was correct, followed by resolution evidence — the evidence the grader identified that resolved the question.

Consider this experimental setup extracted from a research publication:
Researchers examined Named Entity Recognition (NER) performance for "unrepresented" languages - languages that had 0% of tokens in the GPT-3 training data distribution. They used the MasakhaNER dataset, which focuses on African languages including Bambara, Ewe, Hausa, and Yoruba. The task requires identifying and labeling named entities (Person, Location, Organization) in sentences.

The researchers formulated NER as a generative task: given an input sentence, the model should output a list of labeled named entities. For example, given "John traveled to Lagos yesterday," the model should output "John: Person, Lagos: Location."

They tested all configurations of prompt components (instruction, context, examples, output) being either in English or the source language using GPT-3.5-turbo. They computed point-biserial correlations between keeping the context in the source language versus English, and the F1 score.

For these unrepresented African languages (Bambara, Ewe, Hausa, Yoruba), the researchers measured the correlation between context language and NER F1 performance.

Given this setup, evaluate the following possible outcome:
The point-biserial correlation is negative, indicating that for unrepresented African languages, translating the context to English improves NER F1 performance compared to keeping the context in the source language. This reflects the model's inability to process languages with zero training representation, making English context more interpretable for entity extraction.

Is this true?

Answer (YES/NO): NO